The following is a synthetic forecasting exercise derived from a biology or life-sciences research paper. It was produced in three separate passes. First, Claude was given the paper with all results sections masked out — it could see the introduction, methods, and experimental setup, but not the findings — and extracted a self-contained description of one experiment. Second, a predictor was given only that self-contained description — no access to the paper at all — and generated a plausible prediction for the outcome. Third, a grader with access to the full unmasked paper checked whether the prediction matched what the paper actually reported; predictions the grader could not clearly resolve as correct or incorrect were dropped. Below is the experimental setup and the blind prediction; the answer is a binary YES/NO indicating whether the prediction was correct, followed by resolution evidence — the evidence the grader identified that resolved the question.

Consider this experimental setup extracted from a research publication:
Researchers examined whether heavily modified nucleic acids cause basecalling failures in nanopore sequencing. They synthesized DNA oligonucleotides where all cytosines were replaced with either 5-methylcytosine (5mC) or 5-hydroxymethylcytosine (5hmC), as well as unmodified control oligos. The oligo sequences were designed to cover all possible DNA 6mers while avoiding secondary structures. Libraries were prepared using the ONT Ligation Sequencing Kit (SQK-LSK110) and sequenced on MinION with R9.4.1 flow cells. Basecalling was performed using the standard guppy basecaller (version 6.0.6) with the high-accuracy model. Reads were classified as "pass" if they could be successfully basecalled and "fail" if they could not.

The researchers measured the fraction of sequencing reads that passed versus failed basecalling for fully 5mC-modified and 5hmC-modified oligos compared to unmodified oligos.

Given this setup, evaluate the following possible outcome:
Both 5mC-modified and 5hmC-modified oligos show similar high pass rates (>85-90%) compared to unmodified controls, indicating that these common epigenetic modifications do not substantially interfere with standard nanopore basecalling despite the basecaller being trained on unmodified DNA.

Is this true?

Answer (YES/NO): NO